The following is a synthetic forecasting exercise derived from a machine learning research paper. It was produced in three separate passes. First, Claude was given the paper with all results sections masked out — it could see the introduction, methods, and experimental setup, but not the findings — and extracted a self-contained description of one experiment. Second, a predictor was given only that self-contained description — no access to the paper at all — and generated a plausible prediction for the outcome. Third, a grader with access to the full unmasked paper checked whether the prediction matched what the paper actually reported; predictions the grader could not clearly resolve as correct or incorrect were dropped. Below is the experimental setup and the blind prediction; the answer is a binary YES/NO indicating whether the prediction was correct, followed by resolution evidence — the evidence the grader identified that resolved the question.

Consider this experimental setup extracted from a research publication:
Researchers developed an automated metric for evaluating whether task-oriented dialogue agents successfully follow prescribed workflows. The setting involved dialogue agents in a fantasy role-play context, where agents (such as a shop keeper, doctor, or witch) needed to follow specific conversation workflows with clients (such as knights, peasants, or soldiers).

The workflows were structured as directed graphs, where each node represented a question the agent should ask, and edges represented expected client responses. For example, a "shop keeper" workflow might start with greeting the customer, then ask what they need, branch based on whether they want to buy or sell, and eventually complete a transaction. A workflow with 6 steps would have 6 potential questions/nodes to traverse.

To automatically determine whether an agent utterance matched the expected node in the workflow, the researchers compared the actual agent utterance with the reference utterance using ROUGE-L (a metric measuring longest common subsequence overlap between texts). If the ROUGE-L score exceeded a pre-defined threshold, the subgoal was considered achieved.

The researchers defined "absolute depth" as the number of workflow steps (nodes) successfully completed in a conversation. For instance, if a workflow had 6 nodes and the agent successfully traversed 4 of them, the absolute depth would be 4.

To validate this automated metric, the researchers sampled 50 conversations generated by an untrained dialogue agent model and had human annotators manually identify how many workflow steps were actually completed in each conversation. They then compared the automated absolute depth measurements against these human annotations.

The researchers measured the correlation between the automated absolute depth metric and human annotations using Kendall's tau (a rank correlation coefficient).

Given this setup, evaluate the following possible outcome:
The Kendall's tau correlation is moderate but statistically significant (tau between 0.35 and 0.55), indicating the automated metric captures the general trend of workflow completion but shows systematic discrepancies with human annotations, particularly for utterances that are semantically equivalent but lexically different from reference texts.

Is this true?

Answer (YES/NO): NO